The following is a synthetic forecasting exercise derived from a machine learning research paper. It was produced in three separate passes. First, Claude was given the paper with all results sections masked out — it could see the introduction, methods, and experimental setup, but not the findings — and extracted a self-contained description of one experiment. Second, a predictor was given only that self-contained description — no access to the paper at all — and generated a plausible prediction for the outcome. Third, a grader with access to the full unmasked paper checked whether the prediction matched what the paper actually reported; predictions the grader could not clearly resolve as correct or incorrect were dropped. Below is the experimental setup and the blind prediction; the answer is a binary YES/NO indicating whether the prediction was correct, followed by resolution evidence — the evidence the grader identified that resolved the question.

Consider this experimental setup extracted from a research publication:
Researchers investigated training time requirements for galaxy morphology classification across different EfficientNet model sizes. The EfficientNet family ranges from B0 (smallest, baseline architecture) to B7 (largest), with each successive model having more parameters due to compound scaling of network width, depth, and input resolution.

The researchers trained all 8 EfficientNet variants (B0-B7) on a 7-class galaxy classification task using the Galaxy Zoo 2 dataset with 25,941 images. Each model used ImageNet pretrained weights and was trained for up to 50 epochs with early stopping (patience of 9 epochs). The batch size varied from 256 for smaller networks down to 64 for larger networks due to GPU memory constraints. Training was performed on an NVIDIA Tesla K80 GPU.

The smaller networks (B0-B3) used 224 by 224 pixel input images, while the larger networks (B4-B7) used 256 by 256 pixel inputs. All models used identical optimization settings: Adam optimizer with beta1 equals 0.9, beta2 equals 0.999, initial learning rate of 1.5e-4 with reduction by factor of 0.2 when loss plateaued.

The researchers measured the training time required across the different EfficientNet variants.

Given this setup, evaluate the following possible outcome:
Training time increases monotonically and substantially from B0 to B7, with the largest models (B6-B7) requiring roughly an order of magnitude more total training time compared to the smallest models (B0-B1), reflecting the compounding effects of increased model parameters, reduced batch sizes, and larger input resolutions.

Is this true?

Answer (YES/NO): NO